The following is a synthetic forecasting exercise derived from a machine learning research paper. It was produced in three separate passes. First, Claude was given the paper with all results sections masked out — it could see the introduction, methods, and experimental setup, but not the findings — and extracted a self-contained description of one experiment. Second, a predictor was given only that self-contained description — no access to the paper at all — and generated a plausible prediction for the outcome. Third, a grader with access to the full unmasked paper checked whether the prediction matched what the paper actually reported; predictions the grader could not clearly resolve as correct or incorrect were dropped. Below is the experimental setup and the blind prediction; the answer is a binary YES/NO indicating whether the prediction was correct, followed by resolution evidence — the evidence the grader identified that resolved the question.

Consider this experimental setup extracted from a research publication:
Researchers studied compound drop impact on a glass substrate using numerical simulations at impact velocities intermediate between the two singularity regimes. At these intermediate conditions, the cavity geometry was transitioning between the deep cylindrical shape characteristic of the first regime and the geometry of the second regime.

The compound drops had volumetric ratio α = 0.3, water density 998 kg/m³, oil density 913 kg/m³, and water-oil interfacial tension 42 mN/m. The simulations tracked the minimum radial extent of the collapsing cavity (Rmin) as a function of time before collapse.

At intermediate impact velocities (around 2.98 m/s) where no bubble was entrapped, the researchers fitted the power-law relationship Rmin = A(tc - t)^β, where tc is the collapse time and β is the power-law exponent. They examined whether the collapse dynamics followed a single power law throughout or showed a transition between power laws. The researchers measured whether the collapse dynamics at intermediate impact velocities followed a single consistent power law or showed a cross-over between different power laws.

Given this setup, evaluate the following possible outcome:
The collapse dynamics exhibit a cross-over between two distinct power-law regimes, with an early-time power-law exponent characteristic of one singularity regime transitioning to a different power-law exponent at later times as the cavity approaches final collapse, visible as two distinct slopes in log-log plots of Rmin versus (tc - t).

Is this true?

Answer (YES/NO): YES